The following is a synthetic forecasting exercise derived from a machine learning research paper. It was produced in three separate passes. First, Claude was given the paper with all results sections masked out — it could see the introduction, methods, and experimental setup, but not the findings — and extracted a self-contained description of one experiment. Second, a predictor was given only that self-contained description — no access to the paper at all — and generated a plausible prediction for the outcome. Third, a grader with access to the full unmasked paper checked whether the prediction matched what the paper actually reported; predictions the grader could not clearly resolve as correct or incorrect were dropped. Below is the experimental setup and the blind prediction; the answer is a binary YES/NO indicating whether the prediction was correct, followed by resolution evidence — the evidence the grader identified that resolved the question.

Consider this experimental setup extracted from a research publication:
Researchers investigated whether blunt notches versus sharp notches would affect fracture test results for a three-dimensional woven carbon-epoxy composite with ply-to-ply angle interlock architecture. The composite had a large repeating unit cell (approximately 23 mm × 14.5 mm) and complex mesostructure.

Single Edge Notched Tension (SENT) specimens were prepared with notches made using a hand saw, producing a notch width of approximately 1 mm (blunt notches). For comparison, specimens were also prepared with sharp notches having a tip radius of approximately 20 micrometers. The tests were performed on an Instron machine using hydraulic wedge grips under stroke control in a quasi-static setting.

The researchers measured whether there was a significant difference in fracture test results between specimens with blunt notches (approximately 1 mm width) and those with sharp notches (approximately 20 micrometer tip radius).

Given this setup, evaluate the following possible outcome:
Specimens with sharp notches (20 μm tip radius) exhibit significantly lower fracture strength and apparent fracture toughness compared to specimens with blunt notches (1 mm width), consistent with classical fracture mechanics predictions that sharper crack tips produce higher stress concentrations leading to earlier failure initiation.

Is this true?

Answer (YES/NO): NO